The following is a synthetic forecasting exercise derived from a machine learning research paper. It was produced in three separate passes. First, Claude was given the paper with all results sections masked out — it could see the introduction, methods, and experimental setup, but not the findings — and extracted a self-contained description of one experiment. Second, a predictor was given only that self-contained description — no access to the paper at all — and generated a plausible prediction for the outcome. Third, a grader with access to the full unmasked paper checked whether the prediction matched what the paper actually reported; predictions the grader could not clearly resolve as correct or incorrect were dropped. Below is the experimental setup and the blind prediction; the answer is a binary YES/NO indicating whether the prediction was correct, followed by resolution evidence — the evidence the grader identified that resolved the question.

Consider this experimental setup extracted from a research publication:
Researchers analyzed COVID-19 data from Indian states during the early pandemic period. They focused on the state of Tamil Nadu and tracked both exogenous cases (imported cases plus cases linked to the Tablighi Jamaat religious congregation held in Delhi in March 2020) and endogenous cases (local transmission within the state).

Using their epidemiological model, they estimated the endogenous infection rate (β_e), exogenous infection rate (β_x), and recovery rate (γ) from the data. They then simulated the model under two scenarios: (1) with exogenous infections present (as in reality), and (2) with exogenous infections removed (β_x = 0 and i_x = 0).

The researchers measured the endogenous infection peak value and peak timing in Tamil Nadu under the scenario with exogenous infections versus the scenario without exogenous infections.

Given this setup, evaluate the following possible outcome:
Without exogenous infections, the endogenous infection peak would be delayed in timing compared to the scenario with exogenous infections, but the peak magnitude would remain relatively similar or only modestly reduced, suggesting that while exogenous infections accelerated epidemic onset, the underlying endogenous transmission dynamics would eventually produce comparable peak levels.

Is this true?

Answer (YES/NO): YES